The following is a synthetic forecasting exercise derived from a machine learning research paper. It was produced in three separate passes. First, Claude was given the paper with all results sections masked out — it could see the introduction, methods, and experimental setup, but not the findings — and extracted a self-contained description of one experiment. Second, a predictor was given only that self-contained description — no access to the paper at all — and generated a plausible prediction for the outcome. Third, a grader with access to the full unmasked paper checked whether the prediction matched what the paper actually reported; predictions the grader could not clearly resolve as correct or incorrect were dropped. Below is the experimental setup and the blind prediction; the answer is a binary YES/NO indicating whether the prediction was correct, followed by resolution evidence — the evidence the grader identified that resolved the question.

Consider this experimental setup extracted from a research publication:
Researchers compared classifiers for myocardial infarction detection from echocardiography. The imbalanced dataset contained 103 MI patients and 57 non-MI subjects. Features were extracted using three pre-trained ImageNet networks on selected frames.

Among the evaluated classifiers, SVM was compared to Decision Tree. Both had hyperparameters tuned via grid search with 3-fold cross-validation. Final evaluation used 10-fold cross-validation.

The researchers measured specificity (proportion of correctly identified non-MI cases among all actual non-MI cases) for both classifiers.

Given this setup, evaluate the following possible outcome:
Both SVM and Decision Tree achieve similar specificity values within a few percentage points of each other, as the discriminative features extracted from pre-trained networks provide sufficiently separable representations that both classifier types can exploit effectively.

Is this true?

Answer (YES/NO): NO